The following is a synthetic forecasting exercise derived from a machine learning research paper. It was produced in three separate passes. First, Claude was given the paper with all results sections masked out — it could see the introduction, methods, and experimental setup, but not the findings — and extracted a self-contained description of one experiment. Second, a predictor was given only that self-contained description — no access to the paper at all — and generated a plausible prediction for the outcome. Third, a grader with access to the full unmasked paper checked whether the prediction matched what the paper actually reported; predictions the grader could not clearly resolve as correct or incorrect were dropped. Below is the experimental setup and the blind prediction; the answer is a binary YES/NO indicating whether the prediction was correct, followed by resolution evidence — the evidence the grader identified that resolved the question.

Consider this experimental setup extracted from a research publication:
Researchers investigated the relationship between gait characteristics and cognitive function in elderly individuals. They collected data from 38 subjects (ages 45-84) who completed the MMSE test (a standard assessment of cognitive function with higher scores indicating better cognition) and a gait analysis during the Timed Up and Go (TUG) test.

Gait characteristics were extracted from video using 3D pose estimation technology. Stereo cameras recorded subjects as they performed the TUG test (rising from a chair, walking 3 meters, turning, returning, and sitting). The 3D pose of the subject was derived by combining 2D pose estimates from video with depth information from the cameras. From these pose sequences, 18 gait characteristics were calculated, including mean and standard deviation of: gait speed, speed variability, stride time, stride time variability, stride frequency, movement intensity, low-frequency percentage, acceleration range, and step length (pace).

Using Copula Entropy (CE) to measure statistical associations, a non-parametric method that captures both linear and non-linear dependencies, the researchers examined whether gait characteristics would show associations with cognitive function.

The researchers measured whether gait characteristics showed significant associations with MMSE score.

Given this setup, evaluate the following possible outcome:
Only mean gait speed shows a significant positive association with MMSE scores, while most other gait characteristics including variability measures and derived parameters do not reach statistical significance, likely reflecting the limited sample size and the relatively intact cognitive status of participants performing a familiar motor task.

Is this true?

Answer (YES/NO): NO